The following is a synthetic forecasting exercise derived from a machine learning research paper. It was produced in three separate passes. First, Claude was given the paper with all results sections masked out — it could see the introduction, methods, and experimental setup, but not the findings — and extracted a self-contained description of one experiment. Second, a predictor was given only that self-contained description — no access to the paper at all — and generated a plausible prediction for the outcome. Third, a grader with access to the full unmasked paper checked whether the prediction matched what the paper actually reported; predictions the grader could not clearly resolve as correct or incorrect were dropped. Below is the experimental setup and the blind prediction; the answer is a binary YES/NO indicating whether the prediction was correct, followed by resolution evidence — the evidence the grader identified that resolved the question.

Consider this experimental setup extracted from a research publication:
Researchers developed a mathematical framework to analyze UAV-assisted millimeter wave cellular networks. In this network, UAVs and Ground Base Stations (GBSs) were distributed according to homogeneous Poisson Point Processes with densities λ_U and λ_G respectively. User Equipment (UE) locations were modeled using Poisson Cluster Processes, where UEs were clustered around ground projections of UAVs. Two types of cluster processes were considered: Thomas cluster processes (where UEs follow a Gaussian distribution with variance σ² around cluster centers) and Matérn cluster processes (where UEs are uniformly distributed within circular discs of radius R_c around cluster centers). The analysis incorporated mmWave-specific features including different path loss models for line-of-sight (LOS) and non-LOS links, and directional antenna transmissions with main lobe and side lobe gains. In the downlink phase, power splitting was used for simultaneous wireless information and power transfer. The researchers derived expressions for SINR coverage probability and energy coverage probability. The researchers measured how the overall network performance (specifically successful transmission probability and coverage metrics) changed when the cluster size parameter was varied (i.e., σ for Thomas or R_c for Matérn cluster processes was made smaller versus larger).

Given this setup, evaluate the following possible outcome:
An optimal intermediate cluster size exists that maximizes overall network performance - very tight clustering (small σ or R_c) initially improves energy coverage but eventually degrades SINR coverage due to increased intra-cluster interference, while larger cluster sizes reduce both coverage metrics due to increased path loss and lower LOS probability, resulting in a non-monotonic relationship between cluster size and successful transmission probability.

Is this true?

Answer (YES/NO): NO